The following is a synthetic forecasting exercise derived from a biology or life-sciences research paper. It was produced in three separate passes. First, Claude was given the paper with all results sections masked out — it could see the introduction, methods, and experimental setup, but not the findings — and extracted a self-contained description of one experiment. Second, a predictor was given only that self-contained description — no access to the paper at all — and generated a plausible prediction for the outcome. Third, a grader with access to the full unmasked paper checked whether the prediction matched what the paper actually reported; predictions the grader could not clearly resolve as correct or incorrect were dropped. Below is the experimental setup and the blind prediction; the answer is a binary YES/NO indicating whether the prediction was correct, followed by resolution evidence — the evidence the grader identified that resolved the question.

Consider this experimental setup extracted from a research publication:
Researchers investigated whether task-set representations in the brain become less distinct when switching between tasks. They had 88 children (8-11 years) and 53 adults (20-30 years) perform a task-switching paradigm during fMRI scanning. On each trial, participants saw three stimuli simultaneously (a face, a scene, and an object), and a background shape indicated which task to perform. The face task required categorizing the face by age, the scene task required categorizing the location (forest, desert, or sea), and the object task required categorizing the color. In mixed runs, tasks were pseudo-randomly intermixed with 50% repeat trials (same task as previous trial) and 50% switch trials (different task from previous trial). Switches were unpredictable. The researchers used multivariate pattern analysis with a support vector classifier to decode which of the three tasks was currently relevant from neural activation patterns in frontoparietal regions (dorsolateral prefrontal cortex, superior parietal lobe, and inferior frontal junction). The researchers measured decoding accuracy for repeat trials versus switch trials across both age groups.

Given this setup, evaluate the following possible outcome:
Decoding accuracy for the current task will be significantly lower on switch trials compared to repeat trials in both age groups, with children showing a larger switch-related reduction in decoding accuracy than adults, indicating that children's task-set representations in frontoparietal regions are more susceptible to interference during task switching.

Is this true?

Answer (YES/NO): NO